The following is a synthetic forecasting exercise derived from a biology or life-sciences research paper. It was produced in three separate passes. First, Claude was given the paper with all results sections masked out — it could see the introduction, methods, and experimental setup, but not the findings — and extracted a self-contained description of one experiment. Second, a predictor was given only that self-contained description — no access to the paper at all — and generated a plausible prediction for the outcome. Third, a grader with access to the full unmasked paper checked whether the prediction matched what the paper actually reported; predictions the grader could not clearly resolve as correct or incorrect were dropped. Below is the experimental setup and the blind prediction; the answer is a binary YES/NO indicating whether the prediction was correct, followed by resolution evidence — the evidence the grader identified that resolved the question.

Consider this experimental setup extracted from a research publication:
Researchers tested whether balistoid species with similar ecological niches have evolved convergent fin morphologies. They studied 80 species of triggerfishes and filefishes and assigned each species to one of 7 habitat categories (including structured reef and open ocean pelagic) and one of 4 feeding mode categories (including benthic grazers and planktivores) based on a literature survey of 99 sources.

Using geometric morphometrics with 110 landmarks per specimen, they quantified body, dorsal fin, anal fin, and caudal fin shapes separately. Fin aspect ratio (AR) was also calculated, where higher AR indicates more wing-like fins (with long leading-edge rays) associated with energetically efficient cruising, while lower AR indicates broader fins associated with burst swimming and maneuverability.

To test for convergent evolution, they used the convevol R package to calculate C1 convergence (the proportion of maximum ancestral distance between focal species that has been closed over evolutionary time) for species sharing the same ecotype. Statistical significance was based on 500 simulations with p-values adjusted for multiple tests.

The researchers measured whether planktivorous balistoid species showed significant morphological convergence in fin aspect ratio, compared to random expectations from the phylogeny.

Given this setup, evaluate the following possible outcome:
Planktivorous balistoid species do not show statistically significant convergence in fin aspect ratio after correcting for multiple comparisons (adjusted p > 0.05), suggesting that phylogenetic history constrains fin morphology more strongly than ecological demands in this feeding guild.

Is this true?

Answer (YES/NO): NO